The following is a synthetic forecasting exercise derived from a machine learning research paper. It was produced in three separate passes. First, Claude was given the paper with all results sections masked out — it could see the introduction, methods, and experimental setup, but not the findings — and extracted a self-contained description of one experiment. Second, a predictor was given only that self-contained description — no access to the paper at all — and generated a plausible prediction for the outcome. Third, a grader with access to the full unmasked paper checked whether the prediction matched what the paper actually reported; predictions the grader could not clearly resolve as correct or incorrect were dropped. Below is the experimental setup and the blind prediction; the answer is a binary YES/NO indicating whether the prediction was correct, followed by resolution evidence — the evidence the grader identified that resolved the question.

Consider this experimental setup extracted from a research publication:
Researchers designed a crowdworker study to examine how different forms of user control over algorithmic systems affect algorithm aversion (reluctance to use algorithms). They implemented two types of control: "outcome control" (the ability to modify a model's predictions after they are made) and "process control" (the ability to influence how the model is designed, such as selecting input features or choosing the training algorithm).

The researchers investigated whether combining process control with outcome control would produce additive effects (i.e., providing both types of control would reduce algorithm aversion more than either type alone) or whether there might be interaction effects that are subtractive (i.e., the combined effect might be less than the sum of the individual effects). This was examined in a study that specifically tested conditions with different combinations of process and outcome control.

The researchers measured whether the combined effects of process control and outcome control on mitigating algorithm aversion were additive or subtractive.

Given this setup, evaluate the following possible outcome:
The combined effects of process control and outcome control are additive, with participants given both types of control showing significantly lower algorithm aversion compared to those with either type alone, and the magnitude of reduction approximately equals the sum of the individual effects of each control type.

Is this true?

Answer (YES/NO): NO